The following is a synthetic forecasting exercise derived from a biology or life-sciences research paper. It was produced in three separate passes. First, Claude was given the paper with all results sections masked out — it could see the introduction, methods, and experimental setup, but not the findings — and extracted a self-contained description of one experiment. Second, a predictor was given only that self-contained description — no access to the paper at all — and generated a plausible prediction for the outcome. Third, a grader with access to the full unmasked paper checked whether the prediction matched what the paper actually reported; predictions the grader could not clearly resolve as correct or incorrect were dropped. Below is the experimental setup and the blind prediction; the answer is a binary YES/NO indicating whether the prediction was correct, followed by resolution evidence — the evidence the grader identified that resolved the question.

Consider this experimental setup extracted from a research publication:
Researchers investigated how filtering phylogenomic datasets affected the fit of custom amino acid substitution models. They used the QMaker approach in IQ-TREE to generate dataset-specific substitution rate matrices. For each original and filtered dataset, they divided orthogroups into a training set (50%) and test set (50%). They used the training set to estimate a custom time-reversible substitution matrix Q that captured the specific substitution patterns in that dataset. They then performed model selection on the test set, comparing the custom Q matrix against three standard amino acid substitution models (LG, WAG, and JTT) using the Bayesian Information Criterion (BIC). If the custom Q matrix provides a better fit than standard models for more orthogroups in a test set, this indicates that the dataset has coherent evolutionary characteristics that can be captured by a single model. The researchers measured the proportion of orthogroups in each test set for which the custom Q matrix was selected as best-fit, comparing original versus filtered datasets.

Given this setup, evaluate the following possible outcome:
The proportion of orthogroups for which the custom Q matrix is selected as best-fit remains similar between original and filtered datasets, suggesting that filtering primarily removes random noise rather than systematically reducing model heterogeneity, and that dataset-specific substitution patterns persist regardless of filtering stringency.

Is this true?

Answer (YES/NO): YES